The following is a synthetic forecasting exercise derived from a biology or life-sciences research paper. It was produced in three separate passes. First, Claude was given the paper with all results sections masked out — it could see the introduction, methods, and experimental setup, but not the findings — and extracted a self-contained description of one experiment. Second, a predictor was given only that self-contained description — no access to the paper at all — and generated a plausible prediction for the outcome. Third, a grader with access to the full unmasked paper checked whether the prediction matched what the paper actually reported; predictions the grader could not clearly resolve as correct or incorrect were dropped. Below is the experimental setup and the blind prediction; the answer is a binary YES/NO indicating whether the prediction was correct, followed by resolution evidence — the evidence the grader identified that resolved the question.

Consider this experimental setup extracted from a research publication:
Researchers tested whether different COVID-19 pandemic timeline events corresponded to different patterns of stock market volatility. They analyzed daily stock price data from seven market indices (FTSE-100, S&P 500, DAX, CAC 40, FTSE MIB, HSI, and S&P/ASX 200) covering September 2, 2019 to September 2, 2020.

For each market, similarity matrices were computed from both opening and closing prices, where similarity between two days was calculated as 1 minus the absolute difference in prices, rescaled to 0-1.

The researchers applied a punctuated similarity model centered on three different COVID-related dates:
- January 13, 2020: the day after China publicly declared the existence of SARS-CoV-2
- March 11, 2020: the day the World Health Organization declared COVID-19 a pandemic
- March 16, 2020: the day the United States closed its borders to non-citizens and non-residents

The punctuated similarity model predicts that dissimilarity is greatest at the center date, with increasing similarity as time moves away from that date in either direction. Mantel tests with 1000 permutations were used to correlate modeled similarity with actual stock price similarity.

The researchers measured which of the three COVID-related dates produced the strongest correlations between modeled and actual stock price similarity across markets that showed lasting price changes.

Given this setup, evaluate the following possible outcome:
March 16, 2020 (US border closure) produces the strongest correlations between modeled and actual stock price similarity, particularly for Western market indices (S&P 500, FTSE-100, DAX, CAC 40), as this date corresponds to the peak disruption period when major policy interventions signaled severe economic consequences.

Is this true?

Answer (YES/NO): NO